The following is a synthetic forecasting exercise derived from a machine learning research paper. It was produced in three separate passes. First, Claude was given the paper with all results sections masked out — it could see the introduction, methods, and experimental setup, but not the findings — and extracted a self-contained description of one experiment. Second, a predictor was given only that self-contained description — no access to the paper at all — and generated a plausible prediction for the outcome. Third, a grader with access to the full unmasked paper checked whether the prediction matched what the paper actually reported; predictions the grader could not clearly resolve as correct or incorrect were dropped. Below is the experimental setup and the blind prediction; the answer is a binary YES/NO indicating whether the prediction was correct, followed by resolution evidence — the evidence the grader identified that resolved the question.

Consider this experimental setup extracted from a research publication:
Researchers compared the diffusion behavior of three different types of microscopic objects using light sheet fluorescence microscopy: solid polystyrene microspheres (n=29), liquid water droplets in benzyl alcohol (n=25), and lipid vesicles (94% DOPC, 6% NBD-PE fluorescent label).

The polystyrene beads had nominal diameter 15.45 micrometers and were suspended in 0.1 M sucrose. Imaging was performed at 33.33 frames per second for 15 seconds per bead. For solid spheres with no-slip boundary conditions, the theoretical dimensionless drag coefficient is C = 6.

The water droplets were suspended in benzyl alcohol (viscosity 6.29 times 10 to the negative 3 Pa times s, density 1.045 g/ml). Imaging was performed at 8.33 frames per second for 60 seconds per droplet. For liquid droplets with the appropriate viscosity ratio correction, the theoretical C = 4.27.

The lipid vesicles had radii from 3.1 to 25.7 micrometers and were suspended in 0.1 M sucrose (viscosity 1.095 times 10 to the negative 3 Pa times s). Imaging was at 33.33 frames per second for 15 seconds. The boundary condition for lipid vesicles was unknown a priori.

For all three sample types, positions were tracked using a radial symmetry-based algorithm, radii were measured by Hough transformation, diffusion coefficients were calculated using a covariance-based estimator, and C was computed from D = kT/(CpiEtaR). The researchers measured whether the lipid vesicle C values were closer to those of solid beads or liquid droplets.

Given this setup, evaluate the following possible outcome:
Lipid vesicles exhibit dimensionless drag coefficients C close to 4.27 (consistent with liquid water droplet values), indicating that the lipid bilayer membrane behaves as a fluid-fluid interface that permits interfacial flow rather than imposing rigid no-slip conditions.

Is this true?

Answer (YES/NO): NO